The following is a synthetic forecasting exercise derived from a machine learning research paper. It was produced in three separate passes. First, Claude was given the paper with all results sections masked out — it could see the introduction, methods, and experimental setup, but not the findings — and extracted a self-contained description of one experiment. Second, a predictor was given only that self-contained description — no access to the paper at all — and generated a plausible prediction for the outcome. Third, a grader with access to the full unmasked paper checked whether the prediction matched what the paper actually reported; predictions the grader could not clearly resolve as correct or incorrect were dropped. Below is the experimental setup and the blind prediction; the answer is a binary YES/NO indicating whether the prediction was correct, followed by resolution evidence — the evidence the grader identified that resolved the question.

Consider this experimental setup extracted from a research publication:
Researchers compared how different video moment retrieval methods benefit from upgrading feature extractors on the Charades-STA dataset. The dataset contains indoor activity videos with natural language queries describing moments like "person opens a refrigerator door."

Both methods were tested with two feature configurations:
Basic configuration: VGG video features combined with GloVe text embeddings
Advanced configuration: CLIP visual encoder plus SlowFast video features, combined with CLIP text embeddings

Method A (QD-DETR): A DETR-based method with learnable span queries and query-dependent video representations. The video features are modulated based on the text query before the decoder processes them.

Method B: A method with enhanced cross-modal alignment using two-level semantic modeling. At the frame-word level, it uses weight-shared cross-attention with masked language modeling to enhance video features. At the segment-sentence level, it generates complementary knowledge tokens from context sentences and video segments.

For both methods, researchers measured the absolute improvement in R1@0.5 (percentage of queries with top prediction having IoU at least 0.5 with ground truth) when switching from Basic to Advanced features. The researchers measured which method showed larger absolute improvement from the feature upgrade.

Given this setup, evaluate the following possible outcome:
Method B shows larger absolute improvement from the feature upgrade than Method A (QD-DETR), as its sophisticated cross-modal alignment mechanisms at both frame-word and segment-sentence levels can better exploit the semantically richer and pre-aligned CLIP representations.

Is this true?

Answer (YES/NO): NO